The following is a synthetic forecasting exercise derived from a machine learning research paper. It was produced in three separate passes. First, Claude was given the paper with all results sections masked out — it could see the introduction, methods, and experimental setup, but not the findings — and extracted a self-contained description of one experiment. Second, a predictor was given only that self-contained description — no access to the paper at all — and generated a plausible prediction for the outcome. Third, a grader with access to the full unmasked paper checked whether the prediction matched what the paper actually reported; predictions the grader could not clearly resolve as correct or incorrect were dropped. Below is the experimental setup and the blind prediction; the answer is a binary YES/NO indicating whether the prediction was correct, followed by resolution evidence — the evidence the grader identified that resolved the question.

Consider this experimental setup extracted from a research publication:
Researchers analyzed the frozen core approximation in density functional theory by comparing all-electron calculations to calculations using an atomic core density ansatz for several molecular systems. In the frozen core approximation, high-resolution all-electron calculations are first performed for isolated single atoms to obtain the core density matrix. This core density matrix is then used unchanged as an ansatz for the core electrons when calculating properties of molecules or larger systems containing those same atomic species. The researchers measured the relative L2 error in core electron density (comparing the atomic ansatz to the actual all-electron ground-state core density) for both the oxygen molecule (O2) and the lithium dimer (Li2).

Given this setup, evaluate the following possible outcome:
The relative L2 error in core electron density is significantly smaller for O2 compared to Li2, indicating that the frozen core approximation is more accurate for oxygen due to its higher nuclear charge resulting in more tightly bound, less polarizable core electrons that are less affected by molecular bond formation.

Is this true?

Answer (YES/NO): YES